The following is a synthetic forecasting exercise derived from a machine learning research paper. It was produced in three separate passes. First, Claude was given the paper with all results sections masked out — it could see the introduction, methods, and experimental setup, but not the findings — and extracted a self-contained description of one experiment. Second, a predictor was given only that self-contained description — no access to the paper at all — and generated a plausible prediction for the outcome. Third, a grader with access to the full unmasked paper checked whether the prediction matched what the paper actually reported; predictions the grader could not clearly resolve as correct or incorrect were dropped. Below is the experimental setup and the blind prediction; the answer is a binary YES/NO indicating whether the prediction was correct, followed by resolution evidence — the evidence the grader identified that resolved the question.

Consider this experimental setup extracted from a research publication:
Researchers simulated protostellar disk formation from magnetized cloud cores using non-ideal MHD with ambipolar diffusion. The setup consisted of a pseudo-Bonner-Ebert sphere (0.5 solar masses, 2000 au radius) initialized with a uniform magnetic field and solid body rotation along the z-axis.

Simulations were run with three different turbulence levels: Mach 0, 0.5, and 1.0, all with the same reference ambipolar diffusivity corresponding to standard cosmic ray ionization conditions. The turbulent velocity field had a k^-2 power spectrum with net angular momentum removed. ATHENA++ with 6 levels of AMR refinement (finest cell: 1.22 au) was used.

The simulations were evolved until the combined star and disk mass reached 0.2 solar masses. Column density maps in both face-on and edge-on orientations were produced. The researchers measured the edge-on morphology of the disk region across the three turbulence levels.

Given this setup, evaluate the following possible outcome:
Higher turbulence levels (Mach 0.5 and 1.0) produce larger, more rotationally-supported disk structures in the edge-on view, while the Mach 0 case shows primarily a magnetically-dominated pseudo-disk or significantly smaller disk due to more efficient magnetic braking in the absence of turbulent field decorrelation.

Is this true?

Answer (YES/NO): NO